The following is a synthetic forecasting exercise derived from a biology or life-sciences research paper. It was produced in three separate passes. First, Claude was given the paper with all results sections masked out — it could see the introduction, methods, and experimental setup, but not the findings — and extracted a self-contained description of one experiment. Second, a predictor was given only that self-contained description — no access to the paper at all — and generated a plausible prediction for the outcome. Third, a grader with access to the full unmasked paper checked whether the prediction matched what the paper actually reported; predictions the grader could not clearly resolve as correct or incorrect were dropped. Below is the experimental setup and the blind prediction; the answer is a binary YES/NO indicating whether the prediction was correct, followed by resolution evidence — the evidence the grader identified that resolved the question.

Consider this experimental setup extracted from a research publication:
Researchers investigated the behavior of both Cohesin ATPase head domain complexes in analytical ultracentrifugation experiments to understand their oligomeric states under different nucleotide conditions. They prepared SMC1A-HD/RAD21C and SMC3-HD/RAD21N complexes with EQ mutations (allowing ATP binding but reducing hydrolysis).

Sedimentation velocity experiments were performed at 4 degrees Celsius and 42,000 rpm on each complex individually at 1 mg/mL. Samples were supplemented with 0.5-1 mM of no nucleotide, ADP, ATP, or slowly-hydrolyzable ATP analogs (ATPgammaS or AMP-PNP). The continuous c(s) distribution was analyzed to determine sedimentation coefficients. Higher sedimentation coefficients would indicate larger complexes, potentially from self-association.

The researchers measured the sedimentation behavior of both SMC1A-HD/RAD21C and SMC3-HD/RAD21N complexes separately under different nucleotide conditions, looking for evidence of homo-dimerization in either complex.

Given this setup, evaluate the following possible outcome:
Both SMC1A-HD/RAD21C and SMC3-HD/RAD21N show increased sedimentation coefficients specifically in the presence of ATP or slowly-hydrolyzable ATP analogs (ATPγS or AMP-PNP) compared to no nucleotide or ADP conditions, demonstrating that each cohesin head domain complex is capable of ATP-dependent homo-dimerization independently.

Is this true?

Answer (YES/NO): NO